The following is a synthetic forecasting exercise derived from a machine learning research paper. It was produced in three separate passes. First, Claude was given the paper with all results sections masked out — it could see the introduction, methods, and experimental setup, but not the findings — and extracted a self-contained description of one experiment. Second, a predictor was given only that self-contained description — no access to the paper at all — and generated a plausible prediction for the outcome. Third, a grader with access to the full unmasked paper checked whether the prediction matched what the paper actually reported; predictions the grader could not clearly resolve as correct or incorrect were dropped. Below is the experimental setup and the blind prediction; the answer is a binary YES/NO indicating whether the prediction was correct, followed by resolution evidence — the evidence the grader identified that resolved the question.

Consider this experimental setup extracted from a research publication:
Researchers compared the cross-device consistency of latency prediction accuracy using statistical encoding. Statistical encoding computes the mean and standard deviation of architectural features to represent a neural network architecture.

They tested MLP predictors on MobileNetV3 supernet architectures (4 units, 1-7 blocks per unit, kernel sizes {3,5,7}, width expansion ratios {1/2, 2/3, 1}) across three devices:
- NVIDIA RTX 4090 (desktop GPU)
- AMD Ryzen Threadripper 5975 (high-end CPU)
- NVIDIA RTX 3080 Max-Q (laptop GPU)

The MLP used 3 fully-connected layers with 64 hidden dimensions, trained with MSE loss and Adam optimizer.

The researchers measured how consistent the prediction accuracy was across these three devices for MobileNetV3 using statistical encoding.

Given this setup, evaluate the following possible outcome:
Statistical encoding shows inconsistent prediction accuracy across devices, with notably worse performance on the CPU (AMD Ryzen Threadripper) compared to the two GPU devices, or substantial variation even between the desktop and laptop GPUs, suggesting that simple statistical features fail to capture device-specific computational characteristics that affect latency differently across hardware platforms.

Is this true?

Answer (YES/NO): NO